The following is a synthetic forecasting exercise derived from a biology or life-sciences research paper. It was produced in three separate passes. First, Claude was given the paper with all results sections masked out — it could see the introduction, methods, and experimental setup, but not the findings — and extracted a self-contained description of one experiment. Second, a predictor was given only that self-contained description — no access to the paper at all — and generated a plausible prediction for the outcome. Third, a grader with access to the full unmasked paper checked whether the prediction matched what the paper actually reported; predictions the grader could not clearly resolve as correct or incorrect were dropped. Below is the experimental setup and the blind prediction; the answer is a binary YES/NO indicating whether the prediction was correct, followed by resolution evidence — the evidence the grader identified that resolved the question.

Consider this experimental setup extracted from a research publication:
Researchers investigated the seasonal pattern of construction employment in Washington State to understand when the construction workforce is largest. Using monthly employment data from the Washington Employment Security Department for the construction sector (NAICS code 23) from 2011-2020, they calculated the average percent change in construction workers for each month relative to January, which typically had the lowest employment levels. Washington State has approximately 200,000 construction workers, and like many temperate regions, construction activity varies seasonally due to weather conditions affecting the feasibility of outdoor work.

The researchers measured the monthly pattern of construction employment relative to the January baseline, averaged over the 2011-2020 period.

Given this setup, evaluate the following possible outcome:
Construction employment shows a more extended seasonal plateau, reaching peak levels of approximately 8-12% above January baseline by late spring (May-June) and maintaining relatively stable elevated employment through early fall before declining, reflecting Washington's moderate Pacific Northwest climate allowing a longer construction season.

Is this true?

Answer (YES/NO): NO